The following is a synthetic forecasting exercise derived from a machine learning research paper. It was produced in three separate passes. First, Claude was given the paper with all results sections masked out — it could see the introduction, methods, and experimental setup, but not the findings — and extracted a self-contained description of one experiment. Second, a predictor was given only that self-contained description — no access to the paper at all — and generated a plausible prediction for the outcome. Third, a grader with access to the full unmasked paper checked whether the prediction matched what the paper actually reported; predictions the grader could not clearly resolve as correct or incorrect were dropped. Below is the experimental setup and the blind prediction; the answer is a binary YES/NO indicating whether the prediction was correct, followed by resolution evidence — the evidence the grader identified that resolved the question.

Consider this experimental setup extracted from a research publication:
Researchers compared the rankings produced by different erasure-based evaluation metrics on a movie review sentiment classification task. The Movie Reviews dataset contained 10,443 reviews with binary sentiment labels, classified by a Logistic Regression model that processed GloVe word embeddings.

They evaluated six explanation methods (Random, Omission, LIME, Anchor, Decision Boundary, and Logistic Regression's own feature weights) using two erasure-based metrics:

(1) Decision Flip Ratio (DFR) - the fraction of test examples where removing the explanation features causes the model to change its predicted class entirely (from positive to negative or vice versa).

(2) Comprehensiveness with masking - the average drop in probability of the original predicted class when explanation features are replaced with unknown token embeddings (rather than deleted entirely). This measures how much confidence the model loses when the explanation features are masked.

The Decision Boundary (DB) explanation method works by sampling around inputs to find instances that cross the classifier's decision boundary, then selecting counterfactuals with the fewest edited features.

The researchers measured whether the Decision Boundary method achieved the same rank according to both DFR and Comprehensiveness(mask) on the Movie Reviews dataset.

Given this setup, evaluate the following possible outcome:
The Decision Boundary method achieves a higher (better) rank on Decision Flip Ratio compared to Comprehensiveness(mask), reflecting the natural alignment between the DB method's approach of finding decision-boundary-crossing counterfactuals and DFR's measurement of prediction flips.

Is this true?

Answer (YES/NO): NO